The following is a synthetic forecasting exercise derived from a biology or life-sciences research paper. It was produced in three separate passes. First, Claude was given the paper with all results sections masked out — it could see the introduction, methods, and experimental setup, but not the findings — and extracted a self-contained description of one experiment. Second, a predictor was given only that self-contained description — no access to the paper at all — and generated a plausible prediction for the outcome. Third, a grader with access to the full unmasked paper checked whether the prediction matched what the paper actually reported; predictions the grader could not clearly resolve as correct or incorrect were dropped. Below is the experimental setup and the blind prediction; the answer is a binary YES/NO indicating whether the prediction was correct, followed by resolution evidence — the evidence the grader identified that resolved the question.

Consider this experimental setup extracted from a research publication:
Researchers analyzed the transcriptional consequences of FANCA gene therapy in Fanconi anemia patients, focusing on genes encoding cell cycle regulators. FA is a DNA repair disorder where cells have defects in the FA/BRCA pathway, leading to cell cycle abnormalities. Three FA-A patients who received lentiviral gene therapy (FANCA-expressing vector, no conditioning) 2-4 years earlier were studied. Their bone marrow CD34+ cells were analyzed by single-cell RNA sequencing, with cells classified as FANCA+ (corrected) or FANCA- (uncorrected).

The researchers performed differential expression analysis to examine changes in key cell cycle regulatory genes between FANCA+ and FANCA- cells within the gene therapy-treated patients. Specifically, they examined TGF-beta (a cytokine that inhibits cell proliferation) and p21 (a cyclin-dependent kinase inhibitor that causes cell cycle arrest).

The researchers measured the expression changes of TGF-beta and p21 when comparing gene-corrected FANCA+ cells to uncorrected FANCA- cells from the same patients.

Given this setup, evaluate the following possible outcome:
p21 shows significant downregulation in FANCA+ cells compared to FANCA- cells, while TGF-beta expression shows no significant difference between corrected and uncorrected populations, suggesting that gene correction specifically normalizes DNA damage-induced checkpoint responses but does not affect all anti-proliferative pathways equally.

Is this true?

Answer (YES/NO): NO